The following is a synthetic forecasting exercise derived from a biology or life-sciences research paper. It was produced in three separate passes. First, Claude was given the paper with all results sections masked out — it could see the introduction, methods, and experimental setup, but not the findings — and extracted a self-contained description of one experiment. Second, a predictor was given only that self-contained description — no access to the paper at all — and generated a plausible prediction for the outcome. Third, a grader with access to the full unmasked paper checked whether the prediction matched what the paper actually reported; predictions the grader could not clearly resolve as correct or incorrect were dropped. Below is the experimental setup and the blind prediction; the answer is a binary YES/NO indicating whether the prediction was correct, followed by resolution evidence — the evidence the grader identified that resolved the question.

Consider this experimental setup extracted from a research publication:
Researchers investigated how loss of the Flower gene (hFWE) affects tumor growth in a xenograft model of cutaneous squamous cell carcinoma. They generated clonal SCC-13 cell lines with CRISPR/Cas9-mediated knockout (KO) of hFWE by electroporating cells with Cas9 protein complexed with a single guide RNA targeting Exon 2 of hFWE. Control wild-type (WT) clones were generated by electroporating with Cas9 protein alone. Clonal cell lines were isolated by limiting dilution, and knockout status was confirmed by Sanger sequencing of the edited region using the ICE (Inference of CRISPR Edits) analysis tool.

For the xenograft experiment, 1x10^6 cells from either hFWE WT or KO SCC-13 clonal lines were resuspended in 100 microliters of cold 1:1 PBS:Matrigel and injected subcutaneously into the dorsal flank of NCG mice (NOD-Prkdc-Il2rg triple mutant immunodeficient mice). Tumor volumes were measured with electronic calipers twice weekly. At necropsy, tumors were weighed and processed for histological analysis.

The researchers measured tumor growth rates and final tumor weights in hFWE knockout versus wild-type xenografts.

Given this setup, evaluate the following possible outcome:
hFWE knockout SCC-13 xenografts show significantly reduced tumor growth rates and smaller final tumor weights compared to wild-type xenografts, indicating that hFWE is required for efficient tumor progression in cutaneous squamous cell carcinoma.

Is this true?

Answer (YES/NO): NO